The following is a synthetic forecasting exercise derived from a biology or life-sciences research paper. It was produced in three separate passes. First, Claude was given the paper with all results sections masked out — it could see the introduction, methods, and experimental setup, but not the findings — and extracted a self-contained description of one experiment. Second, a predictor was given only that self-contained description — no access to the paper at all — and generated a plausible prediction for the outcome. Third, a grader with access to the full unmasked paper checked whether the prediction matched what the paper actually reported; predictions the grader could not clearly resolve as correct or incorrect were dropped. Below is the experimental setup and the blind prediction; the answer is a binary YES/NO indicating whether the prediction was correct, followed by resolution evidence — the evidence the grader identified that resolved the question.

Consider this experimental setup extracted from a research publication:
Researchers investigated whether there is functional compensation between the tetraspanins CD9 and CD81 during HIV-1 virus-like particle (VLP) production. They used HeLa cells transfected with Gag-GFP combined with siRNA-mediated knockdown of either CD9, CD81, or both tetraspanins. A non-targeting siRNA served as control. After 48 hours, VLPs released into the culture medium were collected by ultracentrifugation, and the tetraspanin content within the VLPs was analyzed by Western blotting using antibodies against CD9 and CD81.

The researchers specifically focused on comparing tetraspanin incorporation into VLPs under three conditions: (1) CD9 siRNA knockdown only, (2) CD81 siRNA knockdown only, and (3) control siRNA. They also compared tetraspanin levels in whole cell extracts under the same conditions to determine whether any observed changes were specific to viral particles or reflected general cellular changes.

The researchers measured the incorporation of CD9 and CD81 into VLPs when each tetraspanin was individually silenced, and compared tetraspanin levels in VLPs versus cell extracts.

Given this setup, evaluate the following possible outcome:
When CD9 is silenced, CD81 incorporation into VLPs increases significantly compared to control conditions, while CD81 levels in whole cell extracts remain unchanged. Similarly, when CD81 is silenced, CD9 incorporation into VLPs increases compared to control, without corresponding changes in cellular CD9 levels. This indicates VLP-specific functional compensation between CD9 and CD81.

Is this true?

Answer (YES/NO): YES